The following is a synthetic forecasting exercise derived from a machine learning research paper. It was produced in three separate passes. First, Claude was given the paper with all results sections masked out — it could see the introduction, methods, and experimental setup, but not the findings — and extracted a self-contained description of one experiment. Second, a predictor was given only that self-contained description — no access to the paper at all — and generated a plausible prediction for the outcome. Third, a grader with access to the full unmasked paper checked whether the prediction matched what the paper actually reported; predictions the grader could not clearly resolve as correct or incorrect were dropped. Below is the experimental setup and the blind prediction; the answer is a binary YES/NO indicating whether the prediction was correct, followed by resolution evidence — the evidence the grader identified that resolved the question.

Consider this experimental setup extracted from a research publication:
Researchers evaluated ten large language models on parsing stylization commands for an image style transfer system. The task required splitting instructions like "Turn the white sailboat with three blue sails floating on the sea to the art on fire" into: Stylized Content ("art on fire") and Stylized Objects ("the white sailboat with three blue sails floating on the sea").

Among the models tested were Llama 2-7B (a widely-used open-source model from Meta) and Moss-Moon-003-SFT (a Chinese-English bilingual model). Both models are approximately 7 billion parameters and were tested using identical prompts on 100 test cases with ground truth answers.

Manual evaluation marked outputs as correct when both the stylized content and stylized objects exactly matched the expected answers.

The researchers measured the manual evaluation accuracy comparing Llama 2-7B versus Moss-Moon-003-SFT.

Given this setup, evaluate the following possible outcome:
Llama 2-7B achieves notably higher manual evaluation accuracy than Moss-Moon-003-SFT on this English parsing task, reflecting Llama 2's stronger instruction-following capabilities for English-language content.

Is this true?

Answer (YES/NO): YES